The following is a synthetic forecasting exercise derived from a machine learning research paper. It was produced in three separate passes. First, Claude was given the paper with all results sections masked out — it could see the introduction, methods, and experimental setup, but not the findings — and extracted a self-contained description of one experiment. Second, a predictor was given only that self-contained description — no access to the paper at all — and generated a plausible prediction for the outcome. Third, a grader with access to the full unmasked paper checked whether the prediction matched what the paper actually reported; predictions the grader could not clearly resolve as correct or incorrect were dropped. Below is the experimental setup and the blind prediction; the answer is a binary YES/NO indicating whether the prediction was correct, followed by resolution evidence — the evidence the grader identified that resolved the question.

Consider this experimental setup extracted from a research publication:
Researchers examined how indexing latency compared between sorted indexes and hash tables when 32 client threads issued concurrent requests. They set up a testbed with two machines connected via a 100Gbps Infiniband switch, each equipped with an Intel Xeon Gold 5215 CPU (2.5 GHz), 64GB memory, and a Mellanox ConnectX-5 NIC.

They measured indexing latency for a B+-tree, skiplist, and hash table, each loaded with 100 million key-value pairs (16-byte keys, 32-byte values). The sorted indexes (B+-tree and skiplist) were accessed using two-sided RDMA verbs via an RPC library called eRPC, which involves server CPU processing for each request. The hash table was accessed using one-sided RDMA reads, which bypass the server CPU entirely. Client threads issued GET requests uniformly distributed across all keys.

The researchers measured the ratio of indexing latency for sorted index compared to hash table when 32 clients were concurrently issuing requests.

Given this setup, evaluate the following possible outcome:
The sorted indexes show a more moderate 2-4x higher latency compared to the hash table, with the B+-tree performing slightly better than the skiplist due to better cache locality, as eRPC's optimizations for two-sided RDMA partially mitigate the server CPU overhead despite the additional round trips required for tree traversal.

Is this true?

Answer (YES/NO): NO